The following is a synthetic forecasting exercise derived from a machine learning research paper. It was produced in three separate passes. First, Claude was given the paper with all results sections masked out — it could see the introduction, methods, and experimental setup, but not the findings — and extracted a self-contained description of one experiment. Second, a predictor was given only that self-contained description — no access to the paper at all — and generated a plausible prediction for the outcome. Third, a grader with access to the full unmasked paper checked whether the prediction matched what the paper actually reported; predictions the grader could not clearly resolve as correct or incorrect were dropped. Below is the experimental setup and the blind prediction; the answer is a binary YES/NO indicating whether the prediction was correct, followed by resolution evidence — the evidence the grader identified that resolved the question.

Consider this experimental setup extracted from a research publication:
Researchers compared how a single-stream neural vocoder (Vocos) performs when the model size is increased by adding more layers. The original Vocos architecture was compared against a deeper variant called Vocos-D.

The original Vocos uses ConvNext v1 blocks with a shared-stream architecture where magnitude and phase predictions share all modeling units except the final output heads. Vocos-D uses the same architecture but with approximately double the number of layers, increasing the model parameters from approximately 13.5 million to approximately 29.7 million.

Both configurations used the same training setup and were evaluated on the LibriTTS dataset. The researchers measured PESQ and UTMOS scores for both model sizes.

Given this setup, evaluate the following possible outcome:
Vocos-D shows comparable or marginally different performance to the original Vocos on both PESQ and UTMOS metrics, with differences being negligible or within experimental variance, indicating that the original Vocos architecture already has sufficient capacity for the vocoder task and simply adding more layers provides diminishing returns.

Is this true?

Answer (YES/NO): NO